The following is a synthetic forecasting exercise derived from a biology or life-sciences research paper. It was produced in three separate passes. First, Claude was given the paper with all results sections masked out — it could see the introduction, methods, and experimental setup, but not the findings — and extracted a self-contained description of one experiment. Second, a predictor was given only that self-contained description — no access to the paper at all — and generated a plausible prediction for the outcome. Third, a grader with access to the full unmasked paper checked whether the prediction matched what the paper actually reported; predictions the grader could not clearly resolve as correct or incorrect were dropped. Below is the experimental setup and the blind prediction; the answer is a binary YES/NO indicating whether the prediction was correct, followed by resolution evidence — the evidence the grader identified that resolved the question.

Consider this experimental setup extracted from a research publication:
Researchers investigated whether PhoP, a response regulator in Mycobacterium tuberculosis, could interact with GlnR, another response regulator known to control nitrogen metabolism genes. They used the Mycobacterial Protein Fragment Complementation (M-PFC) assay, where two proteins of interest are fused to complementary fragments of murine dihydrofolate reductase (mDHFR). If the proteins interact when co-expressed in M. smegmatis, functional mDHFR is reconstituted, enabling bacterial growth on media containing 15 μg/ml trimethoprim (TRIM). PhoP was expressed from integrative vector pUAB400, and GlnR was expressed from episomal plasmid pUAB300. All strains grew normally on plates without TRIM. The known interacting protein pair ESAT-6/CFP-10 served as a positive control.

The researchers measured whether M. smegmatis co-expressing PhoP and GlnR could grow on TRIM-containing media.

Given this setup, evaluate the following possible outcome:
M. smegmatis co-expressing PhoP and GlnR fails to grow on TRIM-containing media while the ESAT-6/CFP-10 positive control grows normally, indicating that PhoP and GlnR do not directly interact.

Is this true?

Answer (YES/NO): YES